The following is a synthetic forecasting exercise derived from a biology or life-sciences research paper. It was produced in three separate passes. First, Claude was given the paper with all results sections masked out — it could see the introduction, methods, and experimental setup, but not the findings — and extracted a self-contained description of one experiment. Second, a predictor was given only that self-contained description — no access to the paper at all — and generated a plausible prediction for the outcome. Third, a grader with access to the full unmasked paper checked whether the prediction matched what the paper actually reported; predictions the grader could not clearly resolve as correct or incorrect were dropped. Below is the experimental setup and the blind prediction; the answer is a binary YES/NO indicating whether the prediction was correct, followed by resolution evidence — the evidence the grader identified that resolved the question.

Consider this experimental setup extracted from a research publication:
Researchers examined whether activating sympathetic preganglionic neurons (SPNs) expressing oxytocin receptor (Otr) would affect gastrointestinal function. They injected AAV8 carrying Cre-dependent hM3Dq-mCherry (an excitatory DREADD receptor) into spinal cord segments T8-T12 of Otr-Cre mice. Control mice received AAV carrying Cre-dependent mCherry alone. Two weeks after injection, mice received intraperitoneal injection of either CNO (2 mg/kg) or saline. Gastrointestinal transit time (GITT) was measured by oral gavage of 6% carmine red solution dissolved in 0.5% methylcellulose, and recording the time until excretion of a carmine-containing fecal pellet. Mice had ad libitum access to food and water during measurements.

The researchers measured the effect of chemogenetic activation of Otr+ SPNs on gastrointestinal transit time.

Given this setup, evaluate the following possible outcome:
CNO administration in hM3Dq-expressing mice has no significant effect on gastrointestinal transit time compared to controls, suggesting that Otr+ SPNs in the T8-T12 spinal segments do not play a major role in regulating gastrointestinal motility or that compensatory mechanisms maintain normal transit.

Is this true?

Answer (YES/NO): YES